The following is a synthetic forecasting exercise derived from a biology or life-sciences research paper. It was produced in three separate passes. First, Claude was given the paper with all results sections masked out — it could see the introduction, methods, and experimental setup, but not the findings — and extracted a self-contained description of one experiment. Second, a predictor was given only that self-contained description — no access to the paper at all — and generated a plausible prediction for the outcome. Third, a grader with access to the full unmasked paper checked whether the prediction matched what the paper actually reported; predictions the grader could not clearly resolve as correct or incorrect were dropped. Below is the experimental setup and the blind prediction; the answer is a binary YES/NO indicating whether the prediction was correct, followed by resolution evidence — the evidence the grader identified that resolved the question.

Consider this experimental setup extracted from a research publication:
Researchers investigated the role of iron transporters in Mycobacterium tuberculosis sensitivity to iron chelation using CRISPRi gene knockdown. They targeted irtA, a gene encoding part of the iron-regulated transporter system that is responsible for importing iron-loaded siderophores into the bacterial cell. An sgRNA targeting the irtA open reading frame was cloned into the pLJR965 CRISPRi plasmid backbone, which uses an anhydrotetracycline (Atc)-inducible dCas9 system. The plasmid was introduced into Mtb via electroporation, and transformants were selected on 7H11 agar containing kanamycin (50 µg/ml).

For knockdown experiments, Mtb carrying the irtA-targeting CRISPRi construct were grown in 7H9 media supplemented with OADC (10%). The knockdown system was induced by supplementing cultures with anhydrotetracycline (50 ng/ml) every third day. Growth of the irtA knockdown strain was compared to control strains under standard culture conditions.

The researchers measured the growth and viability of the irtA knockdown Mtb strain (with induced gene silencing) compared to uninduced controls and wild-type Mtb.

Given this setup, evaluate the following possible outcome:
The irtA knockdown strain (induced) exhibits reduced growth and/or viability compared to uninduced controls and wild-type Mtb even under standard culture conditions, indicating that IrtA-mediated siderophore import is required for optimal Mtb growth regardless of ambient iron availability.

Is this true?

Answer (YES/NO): YES